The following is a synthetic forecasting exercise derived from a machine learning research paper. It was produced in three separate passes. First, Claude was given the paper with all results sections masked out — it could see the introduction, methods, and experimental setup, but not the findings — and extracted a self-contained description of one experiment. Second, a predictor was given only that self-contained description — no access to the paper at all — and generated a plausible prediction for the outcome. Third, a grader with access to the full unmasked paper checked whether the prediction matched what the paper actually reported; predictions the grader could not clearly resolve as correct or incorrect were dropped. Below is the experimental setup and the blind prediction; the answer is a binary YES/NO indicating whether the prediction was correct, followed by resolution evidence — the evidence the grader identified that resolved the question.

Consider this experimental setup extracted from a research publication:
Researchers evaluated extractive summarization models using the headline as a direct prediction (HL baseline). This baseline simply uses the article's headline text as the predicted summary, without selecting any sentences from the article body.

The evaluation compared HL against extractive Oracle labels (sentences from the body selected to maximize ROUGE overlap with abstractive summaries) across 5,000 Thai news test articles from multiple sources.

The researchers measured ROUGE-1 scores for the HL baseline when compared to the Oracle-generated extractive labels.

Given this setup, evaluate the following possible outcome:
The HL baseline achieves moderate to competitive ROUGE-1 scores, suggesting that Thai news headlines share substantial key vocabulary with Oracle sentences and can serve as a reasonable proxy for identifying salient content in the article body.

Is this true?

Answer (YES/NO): NO